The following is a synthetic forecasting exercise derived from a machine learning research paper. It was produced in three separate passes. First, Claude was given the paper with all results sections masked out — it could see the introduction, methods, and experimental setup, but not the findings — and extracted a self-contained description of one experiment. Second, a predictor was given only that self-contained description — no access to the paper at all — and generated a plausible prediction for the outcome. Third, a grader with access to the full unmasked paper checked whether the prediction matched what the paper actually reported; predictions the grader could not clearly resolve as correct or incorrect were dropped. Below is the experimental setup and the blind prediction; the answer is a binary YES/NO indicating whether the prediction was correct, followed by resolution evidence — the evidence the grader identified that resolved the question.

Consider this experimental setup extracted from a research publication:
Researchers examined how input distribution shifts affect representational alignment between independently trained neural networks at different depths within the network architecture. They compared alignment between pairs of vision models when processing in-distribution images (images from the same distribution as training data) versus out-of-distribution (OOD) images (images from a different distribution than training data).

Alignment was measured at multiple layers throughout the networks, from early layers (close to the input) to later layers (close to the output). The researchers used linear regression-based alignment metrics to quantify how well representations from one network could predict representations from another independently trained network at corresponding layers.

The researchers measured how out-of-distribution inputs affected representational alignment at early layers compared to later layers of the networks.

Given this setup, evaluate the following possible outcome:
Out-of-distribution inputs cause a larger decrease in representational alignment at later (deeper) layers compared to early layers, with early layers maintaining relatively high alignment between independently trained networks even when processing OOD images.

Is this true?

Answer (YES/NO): YES